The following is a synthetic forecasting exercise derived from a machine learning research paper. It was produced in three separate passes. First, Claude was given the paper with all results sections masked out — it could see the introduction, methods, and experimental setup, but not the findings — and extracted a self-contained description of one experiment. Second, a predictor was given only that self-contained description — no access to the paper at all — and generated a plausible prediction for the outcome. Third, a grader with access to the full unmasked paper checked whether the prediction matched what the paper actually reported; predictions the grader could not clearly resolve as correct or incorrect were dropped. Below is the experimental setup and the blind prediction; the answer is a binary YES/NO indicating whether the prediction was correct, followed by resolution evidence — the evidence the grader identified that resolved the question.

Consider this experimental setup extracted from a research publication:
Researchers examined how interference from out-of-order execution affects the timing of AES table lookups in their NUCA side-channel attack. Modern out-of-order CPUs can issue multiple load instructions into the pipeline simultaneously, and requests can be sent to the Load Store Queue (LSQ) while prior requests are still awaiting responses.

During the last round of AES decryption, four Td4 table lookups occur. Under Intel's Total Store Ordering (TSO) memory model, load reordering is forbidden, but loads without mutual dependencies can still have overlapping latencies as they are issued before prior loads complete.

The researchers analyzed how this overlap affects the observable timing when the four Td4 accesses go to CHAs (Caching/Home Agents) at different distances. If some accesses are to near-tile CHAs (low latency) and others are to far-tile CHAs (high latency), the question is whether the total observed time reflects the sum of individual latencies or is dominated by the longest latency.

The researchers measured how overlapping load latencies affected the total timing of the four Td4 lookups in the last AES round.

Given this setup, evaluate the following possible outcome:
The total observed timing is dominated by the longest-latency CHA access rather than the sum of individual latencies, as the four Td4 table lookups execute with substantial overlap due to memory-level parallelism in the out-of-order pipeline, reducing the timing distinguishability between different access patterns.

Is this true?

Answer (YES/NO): YES